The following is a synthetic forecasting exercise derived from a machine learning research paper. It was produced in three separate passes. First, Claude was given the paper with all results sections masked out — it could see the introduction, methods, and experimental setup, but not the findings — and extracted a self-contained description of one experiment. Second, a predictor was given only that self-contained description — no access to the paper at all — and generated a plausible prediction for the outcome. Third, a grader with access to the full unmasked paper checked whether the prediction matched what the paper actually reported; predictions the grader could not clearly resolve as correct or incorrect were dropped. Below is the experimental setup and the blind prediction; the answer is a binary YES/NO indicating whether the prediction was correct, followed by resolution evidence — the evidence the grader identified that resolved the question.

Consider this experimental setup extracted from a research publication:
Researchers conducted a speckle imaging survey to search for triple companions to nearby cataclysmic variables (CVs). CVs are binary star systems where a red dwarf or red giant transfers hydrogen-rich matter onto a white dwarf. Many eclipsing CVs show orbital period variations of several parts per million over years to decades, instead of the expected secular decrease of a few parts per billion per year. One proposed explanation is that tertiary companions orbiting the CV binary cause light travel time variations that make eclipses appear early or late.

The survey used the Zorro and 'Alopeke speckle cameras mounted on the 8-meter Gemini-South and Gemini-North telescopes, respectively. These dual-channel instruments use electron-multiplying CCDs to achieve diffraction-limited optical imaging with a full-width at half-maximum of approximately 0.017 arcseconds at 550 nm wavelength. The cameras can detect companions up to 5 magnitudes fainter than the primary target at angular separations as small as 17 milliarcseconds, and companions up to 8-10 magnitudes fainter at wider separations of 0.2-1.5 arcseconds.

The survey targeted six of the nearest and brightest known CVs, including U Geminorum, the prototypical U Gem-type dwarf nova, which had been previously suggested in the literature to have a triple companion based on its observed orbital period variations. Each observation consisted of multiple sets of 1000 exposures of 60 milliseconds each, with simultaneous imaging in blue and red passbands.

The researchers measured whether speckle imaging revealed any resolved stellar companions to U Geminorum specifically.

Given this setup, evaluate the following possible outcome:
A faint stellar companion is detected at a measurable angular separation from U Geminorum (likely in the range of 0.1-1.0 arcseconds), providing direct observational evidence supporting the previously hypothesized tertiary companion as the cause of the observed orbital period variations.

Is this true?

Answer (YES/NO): NO